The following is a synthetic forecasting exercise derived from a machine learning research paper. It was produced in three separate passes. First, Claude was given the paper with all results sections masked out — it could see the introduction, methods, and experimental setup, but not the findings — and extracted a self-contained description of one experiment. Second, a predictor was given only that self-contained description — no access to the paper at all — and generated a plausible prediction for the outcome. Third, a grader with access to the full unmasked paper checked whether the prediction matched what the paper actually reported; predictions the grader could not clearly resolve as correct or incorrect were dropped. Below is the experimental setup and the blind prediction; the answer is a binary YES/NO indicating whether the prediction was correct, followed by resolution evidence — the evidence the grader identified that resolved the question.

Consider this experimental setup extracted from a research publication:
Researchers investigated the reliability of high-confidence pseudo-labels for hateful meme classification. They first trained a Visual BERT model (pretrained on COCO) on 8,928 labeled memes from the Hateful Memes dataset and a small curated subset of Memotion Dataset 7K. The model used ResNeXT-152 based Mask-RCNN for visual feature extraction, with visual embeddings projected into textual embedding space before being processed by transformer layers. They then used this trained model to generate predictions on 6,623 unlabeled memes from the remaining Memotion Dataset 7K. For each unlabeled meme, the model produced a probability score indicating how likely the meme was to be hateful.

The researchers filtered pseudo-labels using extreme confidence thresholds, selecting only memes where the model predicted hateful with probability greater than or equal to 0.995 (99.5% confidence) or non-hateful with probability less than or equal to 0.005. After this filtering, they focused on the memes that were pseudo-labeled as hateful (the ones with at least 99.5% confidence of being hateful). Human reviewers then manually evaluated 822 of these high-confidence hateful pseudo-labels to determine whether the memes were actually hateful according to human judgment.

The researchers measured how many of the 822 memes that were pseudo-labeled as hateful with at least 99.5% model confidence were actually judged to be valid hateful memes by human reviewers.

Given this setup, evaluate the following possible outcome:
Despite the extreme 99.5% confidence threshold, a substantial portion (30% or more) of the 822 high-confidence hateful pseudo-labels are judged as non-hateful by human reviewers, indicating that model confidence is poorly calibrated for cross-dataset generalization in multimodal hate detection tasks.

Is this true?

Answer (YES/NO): YES